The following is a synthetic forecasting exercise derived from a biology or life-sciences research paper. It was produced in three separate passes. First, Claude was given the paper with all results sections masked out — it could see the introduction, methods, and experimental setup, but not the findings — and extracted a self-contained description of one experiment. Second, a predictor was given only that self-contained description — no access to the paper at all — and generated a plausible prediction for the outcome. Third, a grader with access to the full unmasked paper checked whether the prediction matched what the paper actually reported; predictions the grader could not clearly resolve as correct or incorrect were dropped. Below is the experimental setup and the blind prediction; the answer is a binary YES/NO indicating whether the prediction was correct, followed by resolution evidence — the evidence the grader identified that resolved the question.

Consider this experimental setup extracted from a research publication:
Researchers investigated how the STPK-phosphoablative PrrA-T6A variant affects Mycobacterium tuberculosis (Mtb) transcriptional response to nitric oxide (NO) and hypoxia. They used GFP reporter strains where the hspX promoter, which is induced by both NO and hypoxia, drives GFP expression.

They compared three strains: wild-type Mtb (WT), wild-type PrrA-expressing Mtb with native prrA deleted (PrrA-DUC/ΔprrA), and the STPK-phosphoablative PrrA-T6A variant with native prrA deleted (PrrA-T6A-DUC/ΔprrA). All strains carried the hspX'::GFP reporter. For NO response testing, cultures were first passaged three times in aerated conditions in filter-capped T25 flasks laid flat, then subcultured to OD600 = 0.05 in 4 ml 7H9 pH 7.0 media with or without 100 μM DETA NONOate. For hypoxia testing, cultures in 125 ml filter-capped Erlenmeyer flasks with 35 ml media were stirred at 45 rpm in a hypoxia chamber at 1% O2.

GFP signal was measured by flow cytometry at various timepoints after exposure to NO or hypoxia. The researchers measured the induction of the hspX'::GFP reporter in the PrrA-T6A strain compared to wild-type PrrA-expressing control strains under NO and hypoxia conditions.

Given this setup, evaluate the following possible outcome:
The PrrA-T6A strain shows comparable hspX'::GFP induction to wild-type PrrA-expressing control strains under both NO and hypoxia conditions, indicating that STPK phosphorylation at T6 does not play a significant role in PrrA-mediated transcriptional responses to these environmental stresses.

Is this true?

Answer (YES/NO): NO